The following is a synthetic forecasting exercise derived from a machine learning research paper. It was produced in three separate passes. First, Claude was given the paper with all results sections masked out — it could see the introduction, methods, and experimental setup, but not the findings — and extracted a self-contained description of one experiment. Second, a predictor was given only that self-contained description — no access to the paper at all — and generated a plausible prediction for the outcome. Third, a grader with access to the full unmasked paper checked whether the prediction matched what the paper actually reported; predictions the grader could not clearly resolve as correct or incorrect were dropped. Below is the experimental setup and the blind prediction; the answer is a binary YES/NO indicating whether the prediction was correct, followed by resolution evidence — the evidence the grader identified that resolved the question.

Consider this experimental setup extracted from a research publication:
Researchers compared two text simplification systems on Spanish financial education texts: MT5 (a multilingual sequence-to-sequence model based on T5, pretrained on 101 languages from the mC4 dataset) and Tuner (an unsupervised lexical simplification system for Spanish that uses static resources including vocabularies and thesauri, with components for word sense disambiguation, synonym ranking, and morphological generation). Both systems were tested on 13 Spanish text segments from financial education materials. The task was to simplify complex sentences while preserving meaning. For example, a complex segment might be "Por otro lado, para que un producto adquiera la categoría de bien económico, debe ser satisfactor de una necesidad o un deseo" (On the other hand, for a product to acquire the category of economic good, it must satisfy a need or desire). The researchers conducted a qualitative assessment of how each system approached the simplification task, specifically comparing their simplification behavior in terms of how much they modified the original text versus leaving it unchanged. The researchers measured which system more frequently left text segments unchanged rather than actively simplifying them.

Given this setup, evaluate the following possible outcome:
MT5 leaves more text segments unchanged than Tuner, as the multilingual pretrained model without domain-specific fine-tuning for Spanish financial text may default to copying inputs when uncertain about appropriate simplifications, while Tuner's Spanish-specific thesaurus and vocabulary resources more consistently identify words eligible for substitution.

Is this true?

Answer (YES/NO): NO